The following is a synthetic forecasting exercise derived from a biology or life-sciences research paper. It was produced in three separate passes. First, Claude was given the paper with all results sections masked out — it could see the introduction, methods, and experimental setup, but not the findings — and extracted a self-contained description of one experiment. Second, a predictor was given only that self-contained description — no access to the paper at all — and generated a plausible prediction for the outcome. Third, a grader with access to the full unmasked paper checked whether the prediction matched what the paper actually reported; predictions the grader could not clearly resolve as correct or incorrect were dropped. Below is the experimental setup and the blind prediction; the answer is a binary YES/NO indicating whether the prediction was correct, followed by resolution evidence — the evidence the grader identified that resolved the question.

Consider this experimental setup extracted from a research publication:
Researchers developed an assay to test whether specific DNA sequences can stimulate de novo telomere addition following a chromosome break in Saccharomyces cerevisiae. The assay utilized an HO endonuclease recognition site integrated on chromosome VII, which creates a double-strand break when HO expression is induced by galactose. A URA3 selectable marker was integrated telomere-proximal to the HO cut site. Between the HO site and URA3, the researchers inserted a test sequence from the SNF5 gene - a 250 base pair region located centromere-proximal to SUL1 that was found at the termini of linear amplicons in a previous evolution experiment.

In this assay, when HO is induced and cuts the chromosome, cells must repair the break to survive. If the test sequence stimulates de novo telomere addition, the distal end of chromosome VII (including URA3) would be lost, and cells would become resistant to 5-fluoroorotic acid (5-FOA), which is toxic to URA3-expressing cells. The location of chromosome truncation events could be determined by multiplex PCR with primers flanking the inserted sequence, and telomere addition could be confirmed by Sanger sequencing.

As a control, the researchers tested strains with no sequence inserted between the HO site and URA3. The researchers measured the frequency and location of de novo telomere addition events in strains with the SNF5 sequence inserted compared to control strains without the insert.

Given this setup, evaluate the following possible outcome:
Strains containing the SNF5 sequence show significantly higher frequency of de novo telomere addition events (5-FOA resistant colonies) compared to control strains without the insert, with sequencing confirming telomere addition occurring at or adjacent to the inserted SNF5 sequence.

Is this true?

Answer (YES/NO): YES